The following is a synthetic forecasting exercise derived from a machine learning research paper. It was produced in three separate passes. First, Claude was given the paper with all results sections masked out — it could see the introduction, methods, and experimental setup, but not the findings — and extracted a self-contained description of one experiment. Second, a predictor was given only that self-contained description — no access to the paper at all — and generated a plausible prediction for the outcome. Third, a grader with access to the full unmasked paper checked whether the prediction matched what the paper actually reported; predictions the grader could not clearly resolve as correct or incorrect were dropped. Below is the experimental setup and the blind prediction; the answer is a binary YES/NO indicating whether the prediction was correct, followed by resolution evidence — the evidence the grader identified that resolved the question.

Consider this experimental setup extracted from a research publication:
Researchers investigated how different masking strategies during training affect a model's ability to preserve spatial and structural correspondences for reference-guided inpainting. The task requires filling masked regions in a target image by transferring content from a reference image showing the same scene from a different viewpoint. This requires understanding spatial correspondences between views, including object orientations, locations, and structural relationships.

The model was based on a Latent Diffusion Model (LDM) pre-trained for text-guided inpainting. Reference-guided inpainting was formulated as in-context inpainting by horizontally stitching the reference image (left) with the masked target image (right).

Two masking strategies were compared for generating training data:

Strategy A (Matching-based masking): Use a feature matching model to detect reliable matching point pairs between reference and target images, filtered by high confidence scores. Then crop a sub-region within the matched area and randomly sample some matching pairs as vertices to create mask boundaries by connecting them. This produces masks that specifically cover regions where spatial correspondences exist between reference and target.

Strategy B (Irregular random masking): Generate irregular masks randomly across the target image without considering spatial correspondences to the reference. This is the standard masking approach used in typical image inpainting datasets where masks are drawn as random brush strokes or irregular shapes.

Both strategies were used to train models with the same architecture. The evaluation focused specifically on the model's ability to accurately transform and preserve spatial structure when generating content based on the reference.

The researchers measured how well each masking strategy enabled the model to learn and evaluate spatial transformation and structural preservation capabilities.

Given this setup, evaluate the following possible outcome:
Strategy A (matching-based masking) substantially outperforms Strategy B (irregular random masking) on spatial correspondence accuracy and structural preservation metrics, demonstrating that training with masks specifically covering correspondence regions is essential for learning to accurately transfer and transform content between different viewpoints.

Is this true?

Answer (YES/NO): NO